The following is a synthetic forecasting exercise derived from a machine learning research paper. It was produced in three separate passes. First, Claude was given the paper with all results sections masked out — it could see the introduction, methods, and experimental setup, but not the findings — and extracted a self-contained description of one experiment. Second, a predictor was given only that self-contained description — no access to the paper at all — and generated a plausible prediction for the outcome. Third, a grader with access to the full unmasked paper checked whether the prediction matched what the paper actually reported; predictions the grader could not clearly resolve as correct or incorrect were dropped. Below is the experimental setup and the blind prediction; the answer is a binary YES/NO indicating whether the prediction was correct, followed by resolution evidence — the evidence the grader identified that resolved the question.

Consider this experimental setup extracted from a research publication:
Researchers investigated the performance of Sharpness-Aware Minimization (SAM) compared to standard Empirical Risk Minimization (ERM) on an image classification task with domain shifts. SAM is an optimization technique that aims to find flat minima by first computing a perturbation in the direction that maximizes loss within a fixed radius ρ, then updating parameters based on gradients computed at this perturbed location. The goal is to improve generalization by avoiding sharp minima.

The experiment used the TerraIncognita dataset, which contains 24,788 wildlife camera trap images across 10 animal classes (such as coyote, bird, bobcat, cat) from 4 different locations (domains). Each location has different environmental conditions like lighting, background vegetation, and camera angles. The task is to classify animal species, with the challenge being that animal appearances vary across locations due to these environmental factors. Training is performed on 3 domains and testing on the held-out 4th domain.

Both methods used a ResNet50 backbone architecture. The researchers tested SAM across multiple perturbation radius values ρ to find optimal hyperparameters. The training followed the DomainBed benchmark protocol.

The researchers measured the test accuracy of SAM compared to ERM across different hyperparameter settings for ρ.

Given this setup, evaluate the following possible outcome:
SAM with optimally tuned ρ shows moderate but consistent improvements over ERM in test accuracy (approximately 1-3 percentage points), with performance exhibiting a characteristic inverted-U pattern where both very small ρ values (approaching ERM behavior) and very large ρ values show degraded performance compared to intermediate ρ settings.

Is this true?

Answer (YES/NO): NO